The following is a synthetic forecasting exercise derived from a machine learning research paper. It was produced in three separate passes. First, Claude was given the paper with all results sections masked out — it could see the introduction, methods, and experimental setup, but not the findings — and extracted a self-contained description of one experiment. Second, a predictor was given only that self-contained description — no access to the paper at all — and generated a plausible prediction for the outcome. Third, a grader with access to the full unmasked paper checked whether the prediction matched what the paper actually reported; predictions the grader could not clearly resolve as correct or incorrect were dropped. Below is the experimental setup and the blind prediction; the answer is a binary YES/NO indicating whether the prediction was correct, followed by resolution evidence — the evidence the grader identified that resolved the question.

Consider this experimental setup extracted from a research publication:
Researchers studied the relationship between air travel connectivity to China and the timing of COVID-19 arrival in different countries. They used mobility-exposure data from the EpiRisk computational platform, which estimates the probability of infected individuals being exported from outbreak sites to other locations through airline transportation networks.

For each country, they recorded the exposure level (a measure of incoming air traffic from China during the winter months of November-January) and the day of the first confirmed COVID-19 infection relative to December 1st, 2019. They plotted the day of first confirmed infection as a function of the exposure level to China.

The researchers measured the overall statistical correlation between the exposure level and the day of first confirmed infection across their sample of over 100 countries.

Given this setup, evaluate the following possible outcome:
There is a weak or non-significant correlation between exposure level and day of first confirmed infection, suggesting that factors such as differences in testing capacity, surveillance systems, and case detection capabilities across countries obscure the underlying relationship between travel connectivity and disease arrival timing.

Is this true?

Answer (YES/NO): NO